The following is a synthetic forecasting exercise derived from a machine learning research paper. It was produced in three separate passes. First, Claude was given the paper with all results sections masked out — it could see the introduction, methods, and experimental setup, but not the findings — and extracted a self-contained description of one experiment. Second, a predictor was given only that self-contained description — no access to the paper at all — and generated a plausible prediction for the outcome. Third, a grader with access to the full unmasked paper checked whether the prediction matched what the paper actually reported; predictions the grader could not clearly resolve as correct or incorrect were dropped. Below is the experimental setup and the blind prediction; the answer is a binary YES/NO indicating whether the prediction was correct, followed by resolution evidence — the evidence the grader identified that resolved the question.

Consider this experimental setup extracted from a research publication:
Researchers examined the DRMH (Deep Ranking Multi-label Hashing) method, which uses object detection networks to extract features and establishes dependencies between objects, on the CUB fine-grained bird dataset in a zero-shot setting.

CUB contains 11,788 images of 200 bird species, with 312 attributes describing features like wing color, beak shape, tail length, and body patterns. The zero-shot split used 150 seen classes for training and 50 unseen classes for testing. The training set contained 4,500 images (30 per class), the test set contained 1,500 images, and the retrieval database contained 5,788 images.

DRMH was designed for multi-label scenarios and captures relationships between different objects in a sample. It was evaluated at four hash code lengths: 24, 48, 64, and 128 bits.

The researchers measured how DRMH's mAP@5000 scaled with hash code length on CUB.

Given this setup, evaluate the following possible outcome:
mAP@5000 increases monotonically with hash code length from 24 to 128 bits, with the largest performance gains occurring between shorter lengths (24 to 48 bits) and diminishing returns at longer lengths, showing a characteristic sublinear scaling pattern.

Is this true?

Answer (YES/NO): NO